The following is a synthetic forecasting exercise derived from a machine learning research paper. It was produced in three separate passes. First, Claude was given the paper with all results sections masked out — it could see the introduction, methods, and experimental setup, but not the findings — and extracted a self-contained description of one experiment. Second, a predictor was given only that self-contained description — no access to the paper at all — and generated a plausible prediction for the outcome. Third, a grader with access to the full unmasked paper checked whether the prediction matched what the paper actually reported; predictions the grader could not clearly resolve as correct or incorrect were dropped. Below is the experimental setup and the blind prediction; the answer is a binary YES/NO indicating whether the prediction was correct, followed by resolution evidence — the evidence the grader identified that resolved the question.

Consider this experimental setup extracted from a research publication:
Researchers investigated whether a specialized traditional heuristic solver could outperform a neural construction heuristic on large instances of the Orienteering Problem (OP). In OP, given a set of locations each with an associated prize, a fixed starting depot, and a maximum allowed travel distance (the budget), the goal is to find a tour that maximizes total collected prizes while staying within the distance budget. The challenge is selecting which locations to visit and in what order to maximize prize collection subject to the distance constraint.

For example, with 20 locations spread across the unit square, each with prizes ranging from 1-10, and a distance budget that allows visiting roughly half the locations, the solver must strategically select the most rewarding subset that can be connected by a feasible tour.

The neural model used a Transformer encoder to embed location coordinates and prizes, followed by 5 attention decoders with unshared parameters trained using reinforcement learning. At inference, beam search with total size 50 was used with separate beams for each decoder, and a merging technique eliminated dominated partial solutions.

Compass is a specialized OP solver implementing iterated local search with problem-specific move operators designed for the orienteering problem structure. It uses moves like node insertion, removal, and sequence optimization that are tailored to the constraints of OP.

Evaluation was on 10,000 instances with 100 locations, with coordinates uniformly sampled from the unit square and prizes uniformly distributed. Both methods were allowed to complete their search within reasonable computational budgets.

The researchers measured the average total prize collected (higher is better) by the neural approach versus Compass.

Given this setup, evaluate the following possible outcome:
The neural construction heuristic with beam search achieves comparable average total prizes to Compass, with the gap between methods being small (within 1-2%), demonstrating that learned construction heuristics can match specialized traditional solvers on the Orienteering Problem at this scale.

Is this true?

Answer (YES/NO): YES